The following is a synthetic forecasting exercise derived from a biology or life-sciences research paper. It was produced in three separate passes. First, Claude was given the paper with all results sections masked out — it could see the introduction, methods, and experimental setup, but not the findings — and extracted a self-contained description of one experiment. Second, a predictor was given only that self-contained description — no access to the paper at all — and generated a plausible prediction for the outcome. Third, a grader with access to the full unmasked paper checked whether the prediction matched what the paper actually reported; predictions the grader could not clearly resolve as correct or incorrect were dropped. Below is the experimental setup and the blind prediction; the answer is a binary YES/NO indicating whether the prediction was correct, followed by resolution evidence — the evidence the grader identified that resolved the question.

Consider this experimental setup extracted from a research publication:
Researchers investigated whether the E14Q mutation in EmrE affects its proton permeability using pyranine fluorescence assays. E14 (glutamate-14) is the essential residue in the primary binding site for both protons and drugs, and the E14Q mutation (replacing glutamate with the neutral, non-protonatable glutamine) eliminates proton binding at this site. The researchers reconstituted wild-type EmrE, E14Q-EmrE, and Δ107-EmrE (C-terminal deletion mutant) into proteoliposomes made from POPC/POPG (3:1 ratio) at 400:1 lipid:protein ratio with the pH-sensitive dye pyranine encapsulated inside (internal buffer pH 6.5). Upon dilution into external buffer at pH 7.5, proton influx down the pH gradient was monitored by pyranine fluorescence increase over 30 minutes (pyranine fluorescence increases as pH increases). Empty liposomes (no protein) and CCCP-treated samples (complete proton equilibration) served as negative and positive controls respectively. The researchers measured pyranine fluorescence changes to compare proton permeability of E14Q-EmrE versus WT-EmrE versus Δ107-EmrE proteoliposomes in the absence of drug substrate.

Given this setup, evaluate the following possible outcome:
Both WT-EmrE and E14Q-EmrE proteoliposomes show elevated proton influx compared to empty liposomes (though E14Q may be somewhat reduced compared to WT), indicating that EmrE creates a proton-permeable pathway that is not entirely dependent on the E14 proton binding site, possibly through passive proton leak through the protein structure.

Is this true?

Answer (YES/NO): YES